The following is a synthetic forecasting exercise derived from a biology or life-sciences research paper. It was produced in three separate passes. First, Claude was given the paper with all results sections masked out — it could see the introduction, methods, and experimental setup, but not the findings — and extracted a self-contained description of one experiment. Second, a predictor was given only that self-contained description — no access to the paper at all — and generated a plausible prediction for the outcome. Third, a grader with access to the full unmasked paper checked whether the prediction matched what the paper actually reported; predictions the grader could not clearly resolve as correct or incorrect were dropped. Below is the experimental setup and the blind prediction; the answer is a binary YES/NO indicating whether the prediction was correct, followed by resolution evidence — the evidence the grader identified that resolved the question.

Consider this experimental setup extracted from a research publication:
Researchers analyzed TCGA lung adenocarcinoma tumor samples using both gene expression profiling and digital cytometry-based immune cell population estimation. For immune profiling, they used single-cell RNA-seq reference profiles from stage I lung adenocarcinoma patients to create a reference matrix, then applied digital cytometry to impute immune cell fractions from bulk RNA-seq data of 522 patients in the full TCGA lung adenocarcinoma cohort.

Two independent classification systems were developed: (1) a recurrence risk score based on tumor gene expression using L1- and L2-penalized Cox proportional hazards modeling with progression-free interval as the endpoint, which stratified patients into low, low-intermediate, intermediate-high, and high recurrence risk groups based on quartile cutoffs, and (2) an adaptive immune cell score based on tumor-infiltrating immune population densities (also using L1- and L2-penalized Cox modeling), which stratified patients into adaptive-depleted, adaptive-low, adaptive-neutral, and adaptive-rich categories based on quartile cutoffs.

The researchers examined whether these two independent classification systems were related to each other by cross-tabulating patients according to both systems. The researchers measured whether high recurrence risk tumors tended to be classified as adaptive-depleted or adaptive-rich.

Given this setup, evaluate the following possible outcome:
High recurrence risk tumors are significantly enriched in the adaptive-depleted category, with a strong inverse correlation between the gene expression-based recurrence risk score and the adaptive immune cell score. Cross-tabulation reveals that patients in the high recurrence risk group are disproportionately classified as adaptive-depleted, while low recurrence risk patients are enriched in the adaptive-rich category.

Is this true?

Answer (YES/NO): YES